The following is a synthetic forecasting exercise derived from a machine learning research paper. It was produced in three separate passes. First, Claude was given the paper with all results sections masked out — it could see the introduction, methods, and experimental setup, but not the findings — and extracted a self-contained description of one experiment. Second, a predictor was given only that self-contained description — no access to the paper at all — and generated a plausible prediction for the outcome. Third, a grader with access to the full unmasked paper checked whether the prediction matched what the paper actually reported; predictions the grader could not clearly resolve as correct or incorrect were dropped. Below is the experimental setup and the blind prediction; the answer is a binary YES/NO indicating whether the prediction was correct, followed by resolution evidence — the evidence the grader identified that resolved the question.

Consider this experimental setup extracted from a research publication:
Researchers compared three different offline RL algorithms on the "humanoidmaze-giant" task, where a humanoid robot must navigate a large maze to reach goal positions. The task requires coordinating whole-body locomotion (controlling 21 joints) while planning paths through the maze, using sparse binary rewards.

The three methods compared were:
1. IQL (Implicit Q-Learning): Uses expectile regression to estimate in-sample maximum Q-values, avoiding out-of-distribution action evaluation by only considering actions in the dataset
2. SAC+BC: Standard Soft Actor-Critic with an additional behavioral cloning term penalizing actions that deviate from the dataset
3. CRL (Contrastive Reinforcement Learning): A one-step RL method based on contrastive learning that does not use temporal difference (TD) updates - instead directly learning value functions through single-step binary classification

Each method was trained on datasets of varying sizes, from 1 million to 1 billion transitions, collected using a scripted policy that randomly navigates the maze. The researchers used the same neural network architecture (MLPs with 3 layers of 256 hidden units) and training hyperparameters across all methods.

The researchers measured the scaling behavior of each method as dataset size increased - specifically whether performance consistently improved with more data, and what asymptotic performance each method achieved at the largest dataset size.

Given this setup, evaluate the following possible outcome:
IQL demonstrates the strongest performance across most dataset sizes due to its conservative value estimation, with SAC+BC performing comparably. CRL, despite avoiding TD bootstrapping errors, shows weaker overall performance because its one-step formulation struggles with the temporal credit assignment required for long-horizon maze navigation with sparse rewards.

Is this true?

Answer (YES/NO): NO